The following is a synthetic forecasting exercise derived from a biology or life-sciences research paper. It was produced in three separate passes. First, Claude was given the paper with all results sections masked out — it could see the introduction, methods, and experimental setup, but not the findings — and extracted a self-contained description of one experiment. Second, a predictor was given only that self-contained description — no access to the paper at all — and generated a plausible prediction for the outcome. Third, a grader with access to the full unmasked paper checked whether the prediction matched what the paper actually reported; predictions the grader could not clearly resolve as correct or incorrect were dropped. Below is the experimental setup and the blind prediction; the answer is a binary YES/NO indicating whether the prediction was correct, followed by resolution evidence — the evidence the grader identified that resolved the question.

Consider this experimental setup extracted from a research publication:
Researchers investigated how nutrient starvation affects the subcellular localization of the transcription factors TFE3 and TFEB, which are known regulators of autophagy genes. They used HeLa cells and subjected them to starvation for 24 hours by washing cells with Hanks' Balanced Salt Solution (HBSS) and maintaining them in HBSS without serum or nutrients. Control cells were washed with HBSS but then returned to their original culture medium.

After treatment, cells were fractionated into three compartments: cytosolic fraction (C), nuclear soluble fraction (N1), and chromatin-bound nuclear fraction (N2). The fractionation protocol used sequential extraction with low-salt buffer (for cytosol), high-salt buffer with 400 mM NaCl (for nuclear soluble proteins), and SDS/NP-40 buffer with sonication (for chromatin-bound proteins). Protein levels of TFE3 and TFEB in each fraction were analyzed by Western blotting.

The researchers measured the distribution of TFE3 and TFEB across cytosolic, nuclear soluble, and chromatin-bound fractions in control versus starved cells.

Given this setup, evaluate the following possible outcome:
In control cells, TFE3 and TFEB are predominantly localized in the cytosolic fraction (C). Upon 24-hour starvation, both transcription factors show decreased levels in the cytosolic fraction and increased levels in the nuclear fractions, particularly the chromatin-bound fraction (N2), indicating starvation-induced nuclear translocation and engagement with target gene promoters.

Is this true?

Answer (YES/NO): NO